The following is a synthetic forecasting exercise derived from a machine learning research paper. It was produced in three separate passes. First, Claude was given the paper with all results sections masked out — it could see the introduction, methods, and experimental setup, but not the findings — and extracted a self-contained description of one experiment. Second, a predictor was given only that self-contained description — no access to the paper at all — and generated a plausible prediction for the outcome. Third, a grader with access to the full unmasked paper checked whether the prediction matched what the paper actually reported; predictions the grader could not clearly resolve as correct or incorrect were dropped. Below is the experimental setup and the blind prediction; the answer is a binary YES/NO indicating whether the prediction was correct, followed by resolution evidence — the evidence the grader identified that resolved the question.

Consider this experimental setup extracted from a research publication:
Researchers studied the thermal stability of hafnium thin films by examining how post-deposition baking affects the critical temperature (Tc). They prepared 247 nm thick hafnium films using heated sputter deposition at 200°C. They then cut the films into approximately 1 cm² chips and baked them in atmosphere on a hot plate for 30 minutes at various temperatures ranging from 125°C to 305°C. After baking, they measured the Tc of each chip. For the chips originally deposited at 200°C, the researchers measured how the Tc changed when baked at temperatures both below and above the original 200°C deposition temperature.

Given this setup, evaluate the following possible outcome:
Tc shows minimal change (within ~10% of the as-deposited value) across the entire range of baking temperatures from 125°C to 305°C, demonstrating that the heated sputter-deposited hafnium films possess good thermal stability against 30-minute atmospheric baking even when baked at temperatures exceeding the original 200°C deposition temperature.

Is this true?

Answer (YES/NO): NO